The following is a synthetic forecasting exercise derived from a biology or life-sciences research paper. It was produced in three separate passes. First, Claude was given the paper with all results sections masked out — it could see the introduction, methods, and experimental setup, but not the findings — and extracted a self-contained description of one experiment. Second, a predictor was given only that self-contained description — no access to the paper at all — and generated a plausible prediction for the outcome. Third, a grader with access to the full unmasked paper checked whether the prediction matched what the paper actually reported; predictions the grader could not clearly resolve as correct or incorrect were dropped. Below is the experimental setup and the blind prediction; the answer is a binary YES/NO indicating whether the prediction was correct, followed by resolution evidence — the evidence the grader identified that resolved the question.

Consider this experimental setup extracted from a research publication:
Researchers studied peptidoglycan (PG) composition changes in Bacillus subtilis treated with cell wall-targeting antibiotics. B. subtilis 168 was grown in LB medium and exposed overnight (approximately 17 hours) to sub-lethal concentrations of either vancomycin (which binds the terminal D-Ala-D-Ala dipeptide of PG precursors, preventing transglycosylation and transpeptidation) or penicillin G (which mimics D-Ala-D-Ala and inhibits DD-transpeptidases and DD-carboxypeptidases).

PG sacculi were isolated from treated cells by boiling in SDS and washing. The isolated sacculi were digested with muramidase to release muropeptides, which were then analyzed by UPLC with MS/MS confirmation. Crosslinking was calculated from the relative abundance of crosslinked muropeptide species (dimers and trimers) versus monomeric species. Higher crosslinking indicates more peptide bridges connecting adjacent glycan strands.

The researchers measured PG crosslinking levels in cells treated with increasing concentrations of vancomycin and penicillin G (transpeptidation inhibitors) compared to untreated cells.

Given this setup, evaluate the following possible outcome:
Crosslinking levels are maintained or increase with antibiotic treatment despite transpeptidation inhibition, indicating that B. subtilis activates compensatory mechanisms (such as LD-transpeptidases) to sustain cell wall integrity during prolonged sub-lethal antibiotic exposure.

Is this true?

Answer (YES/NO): NO